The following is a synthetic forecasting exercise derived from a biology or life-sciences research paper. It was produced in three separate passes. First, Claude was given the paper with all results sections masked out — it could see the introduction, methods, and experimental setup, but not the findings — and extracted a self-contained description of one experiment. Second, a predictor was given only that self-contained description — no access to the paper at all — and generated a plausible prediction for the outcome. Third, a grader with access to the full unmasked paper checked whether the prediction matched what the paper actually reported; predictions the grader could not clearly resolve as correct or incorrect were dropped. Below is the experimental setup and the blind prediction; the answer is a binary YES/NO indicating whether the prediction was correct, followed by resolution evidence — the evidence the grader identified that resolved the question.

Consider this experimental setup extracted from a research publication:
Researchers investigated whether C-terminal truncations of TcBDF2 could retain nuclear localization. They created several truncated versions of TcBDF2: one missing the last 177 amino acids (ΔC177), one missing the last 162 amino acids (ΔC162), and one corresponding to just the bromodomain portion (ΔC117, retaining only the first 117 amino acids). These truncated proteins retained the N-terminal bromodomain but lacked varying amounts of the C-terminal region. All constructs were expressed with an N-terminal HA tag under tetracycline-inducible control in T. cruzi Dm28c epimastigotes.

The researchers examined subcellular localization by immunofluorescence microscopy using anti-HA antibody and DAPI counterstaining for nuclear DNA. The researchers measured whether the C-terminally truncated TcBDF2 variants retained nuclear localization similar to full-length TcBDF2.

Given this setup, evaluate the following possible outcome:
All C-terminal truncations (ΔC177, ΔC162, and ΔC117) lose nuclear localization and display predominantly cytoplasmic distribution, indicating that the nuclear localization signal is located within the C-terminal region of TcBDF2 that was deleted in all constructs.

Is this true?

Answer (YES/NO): NO